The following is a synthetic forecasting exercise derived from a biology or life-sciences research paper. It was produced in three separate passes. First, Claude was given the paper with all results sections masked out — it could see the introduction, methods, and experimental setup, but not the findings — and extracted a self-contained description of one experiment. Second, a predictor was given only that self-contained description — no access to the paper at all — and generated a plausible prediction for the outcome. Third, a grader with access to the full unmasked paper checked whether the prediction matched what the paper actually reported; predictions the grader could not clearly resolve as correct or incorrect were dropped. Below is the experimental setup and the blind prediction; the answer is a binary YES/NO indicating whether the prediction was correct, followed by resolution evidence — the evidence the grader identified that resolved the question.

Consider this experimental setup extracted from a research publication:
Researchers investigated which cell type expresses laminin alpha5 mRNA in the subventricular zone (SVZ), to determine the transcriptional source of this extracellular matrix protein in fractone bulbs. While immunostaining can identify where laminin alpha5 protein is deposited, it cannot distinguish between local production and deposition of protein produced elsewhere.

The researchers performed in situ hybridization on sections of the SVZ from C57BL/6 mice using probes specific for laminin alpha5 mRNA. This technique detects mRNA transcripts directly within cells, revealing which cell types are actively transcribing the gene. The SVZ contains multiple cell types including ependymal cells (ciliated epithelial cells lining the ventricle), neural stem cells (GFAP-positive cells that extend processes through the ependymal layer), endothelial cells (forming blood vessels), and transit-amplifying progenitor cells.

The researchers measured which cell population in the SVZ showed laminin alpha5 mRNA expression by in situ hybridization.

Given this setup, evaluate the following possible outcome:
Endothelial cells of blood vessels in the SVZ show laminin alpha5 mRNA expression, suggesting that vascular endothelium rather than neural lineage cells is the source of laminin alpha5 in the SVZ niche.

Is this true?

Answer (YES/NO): NO